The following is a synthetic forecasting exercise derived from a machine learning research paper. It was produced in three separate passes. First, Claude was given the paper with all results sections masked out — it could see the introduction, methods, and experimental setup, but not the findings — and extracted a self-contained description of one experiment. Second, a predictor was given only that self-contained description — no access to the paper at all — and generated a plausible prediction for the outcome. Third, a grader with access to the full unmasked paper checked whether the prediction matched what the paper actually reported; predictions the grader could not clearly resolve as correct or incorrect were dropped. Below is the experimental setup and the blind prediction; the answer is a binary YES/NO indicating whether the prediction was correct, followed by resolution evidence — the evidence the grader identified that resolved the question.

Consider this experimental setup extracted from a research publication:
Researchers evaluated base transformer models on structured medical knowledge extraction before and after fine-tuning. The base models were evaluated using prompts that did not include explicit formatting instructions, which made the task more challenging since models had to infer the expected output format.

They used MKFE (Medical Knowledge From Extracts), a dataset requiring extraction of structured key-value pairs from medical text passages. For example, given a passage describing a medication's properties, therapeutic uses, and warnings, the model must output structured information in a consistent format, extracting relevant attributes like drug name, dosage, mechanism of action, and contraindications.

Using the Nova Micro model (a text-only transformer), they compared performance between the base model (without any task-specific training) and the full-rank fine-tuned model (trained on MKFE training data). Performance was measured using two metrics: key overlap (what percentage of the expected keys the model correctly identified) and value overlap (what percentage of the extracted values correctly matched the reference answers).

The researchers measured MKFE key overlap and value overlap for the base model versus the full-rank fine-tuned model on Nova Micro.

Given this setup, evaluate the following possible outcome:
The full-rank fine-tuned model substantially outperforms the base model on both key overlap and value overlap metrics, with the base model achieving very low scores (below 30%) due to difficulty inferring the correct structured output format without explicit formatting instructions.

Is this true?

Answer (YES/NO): NO